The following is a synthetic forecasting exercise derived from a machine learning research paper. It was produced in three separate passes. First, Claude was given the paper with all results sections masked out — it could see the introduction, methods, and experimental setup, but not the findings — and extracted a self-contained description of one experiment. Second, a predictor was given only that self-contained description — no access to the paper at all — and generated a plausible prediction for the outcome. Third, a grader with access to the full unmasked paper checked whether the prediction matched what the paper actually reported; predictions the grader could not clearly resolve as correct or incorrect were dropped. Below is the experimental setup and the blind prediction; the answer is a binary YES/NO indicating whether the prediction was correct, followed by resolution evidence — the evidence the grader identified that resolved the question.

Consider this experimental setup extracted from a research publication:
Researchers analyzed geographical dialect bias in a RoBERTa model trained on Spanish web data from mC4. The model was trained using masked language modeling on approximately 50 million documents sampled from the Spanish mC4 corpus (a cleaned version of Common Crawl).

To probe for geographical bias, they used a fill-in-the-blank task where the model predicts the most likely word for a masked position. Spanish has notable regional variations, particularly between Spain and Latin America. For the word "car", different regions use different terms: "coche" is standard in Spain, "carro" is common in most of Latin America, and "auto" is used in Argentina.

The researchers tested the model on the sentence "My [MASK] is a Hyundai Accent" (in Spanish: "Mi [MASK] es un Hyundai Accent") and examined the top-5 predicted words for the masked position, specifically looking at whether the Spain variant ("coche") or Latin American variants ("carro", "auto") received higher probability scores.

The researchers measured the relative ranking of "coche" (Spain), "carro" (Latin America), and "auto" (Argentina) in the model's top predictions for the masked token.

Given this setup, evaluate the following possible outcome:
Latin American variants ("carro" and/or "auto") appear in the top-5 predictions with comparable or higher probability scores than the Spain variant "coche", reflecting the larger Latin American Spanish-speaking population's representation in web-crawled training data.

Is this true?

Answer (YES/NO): NO